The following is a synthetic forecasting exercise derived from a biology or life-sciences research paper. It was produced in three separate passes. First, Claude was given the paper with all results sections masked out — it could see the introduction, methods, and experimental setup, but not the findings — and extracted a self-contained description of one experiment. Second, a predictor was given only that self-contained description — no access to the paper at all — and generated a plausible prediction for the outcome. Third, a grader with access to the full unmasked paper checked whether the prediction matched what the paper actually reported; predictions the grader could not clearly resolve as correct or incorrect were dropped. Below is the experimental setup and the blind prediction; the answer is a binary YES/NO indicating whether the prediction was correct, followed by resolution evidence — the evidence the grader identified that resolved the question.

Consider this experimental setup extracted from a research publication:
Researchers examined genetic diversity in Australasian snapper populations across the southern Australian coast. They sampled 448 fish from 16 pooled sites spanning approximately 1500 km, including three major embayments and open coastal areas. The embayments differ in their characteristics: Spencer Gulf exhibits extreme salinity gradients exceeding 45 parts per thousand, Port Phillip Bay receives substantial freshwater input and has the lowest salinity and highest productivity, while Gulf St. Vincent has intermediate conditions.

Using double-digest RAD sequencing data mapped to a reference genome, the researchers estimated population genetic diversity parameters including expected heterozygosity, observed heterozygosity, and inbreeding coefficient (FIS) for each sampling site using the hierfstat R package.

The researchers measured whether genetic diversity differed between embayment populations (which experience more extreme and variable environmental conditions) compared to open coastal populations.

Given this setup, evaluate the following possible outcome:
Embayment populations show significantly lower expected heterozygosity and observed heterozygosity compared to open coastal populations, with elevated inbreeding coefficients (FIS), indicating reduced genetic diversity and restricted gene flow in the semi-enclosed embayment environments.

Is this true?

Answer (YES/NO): NO